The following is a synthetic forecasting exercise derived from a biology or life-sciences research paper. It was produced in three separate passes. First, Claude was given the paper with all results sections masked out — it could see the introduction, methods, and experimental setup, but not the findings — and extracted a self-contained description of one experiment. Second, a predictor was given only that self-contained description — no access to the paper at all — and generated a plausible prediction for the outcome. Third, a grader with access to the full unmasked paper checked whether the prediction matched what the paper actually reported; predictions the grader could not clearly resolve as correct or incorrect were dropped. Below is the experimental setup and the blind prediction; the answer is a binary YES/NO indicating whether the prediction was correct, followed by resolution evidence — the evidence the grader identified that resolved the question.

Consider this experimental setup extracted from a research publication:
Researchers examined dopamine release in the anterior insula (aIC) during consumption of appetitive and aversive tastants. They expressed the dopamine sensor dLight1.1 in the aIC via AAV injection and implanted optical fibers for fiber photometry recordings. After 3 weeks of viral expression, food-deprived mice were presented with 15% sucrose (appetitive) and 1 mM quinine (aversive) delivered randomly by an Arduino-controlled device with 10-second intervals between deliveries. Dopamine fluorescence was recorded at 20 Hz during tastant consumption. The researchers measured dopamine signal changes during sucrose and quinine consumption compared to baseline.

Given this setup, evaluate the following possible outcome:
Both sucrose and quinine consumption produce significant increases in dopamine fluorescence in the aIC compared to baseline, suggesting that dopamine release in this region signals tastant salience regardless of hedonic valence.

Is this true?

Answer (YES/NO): NO